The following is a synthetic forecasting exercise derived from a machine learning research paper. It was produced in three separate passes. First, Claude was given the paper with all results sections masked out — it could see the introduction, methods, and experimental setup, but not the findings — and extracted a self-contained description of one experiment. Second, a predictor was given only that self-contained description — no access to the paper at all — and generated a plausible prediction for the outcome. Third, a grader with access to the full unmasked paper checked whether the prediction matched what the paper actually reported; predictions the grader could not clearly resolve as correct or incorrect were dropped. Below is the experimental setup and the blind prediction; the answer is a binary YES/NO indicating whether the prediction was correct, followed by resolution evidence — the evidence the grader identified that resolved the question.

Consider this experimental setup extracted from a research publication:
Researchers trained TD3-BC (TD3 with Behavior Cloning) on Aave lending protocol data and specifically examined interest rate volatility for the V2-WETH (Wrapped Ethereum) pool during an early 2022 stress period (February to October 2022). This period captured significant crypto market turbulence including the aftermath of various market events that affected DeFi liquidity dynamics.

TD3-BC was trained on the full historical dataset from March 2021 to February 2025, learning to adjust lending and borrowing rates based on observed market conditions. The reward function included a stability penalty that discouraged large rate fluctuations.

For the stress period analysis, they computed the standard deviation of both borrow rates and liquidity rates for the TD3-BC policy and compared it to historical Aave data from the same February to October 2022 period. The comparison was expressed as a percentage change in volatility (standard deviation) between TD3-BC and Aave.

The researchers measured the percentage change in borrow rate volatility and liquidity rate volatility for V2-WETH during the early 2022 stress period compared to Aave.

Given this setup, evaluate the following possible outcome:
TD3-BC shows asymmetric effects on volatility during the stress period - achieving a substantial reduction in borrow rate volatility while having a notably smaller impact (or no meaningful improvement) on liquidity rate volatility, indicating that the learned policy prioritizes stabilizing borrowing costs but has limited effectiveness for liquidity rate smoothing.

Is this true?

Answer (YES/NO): NO